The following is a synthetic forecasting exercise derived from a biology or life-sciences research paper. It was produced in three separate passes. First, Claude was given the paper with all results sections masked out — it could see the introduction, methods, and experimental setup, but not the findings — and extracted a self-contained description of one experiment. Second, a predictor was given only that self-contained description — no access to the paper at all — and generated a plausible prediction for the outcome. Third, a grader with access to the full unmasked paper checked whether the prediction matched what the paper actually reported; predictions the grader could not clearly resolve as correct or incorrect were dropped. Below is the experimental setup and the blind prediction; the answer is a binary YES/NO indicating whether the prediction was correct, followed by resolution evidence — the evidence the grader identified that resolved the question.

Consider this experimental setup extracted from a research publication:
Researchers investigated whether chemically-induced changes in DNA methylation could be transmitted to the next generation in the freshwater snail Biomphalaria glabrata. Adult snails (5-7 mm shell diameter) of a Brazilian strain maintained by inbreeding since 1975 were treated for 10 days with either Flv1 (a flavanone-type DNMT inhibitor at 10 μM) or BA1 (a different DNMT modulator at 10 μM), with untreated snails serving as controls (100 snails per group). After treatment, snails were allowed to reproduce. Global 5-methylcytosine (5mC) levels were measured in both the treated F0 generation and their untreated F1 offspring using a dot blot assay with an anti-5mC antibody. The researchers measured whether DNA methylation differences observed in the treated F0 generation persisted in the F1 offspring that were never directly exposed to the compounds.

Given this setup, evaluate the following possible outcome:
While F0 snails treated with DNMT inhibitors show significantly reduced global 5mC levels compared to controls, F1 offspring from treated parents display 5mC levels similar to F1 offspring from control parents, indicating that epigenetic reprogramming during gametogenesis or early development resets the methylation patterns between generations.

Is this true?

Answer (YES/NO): NO